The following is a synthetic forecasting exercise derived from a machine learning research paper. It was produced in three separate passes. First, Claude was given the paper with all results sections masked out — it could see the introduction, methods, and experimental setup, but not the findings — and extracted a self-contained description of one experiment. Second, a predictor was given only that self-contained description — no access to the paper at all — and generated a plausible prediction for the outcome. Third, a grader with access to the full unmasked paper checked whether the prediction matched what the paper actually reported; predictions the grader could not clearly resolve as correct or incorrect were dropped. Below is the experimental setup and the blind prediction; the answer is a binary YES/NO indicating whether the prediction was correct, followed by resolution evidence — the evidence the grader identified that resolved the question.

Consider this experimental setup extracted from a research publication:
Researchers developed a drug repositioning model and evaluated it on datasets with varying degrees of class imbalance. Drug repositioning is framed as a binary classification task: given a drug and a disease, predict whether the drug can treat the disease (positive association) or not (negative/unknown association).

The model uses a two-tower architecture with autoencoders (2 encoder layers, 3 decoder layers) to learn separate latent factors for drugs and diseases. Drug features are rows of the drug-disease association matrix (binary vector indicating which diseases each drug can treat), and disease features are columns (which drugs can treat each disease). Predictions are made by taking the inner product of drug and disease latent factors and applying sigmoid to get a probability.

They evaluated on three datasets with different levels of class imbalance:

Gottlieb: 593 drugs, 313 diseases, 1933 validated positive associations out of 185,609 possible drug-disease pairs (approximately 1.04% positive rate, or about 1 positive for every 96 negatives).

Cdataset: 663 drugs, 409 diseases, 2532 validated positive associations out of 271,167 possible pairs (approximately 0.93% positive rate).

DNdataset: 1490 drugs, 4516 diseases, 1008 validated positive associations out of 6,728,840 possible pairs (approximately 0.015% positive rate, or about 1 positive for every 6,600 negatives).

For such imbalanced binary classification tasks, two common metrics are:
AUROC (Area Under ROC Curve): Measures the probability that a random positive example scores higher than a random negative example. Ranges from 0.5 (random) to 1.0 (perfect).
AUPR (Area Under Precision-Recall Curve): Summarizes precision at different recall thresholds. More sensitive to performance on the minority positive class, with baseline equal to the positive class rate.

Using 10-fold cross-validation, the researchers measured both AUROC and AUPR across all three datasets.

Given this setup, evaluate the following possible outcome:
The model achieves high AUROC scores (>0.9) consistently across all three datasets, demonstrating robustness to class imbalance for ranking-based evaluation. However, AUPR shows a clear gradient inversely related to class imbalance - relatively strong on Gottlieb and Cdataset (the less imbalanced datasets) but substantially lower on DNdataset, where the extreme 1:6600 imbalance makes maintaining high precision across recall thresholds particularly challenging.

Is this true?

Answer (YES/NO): NO